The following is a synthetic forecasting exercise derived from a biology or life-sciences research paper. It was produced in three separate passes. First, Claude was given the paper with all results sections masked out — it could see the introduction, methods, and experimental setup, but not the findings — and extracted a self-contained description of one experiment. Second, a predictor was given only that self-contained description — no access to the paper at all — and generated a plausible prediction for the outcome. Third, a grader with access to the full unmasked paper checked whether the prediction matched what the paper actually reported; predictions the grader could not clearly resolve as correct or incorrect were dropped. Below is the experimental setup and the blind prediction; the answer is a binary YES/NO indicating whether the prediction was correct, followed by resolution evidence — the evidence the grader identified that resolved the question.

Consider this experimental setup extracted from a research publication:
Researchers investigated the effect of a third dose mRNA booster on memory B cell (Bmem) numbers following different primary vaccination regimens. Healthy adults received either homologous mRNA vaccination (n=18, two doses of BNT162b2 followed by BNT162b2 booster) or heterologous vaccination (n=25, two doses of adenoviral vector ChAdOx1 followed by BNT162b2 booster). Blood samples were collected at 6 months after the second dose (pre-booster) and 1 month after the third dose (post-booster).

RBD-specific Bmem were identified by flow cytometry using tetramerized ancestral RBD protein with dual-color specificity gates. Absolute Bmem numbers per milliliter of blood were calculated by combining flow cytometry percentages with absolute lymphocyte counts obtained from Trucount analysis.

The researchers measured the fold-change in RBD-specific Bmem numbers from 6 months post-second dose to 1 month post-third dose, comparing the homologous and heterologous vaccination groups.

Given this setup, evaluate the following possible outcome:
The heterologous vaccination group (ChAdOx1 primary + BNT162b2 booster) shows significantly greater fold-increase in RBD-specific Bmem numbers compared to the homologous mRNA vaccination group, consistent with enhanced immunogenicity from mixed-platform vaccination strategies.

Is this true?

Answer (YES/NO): NO